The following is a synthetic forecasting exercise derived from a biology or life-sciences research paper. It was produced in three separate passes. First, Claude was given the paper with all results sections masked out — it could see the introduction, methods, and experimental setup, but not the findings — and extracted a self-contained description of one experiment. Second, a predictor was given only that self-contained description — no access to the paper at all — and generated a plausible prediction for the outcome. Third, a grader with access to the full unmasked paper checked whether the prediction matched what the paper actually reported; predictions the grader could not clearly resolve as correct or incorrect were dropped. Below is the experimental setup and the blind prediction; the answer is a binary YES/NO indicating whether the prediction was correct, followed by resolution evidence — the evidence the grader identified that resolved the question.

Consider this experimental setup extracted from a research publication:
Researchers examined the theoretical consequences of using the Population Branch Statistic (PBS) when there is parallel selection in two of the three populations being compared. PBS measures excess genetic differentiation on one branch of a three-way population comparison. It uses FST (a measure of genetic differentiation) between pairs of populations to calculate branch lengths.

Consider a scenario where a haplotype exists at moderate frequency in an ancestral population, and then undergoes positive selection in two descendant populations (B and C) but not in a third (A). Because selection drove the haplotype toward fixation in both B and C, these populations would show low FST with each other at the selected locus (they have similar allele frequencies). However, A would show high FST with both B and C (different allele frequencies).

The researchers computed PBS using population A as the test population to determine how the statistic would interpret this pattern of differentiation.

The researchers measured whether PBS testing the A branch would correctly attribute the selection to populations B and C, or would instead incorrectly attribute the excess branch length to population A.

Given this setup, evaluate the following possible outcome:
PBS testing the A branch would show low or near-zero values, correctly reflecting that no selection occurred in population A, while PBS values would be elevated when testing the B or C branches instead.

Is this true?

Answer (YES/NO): NO